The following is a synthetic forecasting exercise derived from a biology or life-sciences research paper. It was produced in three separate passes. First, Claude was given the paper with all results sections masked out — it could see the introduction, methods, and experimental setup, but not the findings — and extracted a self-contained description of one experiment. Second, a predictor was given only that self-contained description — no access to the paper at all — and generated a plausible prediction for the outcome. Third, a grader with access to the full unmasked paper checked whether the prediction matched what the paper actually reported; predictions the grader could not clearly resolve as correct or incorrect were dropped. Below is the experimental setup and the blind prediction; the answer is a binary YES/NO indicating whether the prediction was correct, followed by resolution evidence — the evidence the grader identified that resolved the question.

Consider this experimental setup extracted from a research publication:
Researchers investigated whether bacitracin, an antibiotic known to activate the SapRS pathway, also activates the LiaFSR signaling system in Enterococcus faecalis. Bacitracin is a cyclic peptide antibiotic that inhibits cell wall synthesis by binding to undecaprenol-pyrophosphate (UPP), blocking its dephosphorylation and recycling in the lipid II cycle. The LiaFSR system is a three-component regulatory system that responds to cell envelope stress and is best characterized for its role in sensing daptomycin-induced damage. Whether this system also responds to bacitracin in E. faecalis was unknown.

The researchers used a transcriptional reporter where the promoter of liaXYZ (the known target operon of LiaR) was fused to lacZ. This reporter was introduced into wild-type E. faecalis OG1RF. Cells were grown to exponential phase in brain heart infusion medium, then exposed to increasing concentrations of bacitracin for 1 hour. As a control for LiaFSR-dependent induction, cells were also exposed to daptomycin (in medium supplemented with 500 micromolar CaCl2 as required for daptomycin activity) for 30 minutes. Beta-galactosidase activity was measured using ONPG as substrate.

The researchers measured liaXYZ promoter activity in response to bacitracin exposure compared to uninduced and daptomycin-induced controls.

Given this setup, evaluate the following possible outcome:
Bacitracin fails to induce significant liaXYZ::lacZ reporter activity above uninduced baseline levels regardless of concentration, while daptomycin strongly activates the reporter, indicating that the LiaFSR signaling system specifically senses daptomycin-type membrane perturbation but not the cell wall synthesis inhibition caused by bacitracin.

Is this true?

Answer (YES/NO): NO